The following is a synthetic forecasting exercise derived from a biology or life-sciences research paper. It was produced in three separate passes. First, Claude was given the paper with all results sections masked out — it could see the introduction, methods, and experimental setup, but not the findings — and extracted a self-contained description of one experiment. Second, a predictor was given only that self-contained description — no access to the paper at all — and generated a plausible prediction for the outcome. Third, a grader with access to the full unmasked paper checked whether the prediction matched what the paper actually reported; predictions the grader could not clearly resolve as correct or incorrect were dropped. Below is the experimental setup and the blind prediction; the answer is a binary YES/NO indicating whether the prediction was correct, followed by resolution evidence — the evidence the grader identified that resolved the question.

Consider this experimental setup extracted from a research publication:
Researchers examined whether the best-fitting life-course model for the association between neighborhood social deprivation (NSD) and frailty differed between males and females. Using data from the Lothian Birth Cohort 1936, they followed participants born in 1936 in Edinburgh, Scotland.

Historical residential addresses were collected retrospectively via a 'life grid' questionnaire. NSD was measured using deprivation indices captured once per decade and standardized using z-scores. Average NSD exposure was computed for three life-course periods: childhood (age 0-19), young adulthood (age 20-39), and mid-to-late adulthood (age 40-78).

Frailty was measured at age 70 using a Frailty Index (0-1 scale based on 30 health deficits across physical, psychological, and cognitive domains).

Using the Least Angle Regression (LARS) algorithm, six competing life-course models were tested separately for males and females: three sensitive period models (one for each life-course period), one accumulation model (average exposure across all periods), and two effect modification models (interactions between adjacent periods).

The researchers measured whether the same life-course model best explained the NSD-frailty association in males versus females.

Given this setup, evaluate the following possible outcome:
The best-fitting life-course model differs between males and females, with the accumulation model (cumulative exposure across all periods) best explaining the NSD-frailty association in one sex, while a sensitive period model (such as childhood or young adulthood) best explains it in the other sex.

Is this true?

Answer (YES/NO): YES